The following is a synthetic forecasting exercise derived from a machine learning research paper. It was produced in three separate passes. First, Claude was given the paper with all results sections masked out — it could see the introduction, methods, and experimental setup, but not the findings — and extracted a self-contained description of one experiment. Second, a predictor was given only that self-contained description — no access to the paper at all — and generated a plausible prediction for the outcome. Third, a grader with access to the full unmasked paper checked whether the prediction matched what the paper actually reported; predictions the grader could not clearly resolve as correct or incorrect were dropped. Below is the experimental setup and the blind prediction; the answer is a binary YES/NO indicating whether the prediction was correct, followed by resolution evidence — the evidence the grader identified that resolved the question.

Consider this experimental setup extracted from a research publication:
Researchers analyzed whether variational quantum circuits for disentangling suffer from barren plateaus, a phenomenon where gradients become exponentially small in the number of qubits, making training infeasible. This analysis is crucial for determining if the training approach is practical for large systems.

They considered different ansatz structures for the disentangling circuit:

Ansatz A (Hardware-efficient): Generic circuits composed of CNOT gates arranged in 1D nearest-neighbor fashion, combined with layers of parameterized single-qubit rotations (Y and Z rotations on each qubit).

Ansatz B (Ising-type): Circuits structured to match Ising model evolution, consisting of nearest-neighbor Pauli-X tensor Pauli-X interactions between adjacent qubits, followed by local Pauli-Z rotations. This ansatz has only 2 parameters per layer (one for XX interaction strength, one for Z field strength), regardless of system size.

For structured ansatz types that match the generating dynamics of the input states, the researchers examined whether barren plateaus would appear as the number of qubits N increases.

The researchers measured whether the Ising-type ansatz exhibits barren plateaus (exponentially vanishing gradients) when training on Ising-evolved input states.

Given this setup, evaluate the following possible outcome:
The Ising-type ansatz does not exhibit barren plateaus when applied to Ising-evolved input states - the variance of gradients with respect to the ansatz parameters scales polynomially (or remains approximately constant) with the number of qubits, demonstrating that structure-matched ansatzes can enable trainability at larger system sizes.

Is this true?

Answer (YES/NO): YES